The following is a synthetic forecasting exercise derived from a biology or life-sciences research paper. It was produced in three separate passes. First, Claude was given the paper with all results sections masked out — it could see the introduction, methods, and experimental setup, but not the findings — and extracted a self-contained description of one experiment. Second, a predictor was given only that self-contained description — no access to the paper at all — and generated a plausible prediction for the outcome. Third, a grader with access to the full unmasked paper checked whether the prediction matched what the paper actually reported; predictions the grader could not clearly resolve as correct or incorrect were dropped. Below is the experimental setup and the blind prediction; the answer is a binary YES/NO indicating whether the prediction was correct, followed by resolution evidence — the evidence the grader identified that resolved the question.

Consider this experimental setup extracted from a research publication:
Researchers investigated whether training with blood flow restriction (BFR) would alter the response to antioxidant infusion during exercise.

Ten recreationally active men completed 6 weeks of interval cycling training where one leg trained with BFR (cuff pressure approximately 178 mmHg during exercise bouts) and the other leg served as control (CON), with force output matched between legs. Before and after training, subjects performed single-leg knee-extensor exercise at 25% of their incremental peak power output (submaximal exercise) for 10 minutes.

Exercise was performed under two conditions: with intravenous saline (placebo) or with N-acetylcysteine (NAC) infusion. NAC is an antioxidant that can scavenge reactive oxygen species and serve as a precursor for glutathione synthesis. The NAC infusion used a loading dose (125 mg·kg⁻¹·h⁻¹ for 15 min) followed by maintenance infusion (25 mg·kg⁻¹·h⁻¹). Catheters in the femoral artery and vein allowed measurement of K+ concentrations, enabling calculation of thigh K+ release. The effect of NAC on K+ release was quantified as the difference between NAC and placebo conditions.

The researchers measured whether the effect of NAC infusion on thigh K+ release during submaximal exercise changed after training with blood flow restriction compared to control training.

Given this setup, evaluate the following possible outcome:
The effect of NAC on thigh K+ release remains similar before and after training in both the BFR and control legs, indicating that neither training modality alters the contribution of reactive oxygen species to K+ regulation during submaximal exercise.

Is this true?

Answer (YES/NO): NO